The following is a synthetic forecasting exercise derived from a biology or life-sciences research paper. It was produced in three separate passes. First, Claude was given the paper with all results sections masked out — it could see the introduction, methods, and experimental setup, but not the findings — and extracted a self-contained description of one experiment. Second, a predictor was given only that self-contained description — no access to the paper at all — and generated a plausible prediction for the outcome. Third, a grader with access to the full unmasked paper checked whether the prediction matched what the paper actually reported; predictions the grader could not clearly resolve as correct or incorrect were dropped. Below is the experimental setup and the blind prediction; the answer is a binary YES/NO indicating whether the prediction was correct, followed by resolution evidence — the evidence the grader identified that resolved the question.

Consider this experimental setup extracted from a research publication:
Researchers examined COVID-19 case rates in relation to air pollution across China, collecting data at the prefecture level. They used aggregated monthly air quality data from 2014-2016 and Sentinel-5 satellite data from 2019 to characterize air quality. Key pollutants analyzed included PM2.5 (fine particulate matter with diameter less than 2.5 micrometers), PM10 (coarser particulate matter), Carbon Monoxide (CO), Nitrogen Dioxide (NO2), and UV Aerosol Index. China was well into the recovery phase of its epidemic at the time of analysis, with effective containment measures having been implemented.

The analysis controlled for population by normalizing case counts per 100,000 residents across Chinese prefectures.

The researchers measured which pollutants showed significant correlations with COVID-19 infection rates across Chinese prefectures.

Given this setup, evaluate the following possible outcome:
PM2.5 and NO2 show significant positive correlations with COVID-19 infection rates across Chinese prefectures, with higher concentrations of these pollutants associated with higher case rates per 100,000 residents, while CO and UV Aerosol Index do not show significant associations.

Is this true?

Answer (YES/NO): NO